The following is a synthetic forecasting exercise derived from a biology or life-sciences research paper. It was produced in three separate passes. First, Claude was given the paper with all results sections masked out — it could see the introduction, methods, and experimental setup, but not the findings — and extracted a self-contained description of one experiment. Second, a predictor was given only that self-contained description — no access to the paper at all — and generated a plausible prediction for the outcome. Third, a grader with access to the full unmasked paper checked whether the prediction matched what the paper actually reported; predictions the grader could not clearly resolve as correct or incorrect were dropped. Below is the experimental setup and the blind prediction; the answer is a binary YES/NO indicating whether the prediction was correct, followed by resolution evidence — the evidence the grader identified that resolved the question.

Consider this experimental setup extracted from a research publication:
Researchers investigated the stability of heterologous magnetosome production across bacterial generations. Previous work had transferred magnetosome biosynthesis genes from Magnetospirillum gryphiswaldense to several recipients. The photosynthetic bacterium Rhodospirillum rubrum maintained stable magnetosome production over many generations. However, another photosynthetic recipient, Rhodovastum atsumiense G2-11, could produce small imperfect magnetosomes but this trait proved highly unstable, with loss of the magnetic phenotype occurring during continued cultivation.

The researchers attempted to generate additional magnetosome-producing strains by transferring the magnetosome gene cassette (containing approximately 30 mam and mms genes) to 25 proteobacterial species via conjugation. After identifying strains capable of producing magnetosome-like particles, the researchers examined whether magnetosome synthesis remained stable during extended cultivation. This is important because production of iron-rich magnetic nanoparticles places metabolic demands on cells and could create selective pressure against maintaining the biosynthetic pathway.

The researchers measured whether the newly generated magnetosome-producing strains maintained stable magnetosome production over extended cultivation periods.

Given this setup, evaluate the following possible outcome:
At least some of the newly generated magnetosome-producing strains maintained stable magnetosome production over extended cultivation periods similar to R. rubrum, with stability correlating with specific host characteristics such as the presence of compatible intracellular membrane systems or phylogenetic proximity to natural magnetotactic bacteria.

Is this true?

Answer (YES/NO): NO